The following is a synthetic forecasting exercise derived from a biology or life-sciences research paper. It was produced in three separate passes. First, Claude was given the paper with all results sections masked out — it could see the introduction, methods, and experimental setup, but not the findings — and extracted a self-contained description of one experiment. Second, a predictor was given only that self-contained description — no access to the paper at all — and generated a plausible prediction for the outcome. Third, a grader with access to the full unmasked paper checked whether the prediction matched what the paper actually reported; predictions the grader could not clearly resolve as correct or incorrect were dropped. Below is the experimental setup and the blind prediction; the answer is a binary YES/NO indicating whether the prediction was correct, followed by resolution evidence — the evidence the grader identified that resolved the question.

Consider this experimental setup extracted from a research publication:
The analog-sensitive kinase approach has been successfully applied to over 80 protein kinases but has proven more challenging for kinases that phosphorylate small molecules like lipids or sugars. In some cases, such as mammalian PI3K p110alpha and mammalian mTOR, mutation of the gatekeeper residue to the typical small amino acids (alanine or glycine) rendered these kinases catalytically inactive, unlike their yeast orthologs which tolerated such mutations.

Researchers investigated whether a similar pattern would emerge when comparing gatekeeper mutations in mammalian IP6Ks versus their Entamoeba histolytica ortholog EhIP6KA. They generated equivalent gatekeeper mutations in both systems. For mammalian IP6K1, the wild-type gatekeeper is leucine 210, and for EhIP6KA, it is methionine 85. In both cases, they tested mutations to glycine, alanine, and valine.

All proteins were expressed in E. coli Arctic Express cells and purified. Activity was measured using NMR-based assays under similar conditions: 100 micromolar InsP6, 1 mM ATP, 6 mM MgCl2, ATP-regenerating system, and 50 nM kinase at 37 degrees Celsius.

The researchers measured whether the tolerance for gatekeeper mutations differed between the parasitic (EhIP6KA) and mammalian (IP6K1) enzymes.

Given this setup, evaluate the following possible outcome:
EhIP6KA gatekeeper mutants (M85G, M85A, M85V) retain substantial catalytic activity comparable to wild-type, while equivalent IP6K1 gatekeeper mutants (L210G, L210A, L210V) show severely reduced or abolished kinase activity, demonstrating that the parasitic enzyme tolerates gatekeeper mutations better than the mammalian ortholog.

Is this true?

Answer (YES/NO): NO